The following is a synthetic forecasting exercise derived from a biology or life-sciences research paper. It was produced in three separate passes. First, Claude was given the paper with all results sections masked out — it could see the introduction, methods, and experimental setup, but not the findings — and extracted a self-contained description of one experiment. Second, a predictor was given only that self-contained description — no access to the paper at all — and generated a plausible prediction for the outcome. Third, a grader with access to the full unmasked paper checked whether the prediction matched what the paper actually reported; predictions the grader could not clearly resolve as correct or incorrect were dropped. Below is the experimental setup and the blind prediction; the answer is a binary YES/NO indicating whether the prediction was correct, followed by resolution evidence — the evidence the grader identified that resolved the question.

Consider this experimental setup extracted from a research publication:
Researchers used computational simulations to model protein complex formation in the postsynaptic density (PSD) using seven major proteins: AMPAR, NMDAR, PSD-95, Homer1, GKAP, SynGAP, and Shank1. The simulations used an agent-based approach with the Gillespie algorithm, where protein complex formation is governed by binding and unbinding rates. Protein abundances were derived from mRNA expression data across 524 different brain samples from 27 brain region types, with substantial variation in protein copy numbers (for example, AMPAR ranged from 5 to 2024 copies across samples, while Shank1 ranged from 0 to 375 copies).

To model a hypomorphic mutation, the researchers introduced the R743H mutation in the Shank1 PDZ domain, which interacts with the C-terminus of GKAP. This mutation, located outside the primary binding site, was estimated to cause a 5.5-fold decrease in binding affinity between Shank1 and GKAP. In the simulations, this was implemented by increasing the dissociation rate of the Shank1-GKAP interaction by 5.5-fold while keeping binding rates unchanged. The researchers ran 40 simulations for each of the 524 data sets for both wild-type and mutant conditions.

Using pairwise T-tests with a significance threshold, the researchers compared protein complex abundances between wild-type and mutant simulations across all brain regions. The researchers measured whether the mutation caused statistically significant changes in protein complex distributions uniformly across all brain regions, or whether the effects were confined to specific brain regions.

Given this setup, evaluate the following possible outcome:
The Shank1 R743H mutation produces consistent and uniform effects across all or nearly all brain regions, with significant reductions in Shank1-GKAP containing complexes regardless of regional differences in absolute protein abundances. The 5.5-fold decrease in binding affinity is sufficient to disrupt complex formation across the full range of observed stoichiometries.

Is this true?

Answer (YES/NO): NO